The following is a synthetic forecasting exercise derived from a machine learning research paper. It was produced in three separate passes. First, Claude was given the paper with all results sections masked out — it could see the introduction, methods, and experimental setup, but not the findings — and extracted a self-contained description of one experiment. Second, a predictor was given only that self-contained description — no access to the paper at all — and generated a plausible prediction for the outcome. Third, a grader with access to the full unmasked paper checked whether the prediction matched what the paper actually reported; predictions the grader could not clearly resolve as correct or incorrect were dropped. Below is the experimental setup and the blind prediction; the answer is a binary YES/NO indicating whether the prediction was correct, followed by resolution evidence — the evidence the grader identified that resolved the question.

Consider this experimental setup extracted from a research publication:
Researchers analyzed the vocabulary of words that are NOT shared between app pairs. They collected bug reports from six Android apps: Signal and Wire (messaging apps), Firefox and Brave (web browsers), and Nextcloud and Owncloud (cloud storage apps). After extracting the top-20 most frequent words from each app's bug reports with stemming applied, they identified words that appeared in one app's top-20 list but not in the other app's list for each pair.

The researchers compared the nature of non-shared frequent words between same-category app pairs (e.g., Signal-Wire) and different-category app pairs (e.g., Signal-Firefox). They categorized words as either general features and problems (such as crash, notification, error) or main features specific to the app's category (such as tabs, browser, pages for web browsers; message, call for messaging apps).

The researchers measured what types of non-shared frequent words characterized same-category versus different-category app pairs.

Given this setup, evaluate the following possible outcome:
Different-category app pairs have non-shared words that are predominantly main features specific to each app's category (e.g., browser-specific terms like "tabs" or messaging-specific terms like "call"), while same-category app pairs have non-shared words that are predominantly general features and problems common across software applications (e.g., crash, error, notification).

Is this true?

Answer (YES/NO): YES